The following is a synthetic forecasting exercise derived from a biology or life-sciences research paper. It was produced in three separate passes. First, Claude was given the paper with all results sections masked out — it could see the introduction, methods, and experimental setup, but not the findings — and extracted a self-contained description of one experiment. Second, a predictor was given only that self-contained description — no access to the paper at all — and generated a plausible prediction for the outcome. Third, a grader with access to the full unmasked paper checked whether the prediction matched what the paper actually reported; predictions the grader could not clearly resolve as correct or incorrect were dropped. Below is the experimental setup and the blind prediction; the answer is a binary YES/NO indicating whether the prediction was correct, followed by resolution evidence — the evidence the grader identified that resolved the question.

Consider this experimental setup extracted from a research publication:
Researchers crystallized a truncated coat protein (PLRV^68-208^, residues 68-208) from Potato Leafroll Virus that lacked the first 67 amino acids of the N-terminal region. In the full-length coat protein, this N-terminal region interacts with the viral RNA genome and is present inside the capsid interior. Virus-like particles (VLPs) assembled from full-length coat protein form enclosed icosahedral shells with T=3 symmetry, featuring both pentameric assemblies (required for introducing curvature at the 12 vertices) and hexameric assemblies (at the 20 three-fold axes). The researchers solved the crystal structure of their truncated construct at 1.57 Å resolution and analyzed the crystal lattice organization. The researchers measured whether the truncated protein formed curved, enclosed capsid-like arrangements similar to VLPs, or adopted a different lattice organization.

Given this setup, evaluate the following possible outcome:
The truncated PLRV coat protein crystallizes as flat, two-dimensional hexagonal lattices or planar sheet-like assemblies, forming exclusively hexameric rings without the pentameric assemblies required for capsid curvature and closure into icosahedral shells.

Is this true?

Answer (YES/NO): YES